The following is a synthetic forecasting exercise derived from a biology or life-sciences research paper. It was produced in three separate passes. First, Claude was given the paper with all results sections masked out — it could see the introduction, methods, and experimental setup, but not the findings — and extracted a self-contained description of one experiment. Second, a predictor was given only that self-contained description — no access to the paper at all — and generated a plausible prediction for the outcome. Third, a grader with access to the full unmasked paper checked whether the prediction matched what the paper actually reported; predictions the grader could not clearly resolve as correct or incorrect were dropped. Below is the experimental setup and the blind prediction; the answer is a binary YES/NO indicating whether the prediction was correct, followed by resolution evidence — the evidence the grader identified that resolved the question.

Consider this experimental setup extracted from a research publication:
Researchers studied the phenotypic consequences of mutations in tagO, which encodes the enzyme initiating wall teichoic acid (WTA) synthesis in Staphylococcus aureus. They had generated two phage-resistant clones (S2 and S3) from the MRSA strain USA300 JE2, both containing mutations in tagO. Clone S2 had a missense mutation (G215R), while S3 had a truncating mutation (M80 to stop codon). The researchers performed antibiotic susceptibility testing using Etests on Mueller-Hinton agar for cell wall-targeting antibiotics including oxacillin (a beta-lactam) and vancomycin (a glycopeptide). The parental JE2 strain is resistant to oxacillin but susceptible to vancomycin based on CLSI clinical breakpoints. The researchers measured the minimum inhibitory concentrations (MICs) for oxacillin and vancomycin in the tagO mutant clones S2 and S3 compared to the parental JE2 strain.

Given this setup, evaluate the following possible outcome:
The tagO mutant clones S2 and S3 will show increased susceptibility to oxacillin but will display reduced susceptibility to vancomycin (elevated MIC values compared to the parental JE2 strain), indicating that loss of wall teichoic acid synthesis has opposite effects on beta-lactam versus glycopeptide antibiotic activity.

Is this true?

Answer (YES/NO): YES